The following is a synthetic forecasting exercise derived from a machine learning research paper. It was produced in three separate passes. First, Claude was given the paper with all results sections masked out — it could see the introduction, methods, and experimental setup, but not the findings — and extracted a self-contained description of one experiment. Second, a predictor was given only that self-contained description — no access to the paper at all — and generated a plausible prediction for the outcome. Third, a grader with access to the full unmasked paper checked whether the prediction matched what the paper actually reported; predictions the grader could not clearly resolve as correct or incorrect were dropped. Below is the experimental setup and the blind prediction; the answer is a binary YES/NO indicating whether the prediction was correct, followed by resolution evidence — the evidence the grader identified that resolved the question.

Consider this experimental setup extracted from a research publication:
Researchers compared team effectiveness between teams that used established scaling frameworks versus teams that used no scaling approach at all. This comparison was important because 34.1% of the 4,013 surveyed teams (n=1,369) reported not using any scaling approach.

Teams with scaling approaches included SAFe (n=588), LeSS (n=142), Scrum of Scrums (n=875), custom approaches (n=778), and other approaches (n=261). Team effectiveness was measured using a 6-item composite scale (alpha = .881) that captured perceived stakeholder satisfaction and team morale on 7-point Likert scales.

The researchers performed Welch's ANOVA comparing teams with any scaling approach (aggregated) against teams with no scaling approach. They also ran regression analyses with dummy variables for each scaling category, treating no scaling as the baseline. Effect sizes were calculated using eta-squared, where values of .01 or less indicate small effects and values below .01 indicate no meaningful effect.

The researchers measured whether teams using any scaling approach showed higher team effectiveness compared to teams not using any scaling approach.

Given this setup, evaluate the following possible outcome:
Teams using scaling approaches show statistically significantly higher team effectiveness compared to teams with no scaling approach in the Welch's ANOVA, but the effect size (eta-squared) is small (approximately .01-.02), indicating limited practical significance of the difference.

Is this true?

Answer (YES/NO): YES